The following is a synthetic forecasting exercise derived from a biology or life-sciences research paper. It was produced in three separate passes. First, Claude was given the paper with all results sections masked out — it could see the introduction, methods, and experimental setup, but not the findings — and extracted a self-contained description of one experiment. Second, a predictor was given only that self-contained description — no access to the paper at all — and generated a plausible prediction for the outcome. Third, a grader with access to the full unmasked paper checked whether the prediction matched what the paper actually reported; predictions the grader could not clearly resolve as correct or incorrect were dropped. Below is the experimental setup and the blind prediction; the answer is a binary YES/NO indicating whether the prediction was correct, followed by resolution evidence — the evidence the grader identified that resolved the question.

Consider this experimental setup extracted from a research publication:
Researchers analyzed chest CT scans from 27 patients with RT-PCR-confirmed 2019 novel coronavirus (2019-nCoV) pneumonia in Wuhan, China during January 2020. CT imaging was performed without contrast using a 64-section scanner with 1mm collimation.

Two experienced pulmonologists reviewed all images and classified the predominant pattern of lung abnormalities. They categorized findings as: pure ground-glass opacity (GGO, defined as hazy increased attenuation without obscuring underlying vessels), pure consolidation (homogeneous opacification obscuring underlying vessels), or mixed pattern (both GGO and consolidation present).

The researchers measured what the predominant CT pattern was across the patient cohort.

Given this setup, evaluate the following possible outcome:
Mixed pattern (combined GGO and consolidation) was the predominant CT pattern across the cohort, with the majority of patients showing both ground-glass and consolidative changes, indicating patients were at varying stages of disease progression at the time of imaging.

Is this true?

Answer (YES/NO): NO